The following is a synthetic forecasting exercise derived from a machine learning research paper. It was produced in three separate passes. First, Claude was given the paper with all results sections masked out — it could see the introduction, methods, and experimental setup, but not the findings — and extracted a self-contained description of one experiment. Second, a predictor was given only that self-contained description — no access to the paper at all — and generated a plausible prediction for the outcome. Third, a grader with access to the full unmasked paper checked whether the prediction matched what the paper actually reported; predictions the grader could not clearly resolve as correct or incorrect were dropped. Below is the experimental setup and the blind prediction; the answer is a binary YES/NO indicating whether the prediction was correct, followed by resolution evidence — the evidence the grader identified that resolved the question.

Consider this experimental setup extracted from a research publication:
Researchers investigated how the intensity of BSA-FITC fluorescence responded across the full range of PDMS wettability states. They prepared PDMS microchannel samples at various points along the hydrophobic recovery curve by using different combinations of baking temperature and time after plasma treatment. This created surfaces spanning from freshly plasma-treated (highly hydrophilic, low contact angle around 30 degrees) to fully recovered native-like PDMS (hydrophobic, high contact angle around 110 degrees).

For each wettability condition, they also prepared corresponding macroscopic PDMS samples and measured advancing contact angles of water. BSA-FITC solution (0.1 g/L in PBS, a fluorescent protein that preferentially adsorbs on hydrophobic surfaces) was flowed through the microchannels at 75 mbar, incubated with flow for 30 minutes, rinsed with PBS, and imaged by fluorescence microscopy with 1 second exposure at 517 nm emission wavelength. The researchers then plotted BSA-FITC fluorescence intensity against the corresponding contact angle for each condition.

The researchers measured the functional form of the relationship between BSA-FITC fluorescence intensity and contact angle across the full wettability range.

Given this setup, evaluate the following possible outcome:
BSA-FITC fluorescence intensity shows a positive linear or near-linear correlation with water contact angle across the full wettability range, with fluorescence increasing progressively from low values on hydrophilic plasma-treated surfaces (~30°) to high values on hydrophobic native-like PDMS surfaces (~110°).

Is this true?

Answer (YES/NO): YES